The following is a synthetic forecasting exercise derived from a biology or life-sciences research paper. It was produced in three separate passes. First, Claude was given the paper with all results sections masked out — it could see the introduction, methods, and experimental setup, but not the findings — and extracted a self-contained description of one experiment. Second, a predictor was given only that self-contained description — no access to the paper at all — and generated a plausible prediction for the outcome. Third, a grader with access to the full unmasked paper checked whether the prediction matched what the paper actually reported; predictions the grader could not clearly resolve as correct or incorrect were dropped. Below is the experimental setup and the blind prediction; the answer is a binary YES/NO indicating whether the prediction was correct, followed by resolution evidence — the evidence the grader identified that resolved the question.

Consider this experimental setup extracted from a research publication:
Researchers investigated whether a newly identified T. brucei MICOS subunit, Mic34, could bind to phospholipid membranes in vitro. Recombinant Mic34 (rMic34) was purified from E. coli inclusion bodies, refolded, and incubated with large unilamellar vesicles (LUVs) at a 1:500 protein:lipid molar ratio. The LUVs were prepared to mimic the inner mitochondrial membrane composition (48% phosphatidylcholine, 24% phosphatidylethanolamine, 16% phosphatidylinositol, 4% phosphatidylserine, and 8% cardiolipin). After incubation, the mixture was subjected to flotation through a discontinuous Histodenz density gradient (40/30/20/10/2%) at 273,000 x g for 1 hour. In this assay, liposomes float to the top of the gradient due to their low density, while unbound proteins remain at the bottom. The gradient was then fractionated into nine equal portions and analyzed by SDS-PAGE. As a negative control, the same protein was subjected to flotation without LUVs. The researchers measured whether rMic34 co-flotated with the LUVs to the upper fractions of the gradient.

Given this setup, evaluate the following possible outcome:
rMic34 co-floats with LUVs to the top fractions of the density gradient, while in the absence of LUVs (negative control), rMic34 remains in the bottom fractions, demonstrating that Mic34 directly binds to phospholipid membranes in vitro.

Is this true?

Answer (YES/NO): NO